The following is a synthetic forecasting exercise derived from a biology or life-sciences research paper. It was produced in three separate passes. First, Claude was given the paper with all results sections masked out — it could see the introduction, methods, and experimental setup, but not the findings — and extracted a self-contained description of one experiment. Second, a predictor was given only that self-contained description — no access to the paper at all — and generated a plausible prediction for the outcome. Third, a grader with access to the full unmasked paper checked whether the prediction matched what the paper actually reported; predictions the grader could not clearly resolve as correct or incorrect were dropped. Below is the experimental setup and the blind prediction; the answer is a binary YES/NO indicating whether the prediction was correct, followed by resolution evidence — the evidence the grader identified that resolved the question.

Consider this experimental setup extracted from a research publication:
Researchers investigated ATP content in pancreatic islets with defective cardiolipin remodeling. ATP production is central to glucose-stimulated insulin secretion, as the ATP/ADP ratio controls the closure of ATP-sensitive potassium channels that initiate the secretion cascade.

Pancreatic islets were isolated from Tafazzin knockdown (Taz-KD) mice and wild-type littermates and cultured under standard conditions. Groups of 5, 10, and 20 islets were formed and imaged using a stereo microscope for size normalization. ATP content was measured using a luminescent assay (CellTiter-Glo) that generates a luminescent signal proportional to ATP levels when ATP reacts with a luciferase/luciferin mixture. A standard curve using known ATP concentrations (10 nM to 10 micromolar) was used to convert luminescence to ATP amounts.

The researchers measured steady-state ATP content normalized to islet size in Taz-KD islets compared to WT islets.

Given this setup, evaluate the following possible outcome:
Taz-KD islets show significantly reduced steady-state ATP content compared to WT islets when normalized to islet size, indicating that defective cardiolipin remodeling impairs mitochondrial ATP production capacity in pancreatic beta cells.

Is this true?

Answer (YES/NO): NO